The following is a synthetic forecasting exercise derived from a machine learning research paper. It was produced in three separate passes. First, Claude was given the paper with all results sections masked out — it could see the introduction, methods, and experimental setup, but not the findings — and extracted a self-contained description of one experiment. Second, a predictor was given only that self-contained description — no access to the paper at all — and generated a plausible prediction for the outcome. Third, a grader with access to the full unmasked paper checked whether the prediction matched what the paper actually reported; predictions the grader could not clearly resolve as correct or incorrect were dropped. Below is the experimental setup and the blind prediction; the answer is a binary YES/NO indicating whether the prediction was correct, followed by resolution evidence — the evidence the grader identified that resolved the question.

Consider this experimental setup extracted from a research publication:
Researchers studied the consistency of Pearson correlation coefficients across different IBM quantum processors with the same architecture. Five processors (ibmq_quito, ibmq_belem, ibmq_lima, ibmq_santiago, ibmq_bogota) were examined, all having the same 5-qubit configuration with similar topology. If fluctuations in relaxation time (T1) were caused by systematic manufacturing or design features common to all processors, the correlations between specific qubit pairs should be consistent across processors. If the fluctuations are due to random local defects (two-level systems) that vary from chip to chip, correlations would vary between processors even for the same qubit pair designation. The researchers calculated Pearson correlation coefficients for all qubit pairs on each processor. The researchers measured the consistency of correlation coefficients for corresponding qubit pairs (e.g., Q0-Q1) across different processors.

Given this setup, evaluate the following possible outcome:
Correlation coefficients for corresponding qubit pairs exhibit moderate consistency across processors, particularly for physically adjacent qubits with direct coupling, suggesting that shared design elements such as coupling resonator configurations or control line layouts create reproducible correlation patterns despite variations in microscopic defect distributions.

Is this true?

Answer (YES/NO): NO